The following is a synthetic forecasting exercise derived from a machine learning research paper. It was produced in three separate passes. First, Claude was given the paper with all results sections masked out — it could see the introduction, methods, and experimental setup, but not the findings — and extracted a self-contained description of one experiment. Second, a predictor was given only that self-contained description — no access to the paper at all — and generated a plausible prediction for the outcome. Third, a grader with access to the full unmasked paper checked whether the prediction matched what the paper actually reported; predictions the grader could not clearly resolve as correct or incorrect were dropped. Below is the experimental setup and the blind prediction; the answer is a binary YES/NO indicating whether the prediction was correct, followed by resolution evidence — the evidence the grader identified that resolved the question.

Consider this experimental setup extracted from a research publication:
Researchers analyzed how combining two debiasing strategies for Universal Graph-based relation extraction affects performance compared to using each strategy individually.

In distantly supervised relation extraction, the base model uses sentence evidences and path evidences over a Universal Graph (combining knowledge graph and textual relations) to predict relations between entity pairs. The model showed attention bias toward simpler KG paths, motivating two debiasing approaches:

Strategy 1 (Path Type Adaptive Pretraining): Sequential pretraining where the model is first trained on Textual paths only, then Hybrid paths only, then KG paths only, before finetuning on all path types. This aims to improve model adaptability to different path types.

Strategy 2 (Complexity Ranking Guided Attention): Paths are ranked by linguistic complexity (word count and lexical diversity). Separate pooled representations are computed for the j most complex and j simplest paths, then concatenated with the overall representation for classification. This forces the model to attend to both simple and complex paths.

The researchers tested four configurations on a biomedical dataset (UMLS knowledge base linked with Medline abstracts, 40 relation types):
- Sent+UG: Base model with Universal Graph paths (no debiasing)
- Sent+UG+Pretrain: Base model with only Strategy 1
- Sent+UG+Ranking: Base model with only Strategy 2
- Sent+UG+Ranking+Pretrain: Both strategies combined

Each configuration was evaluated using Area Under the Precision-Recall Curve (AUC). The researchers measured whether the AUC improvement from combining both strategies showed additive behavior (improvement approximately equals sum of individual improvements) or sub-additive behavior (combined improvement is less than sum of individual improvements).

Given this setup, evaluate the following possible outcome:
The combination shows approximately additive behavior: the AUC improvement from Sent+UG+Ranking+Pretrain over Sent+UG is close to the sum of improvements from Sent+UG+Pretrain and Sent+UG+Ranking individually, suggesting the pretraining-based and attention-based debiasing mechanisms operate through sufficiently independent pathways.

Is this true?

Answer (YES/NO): NO